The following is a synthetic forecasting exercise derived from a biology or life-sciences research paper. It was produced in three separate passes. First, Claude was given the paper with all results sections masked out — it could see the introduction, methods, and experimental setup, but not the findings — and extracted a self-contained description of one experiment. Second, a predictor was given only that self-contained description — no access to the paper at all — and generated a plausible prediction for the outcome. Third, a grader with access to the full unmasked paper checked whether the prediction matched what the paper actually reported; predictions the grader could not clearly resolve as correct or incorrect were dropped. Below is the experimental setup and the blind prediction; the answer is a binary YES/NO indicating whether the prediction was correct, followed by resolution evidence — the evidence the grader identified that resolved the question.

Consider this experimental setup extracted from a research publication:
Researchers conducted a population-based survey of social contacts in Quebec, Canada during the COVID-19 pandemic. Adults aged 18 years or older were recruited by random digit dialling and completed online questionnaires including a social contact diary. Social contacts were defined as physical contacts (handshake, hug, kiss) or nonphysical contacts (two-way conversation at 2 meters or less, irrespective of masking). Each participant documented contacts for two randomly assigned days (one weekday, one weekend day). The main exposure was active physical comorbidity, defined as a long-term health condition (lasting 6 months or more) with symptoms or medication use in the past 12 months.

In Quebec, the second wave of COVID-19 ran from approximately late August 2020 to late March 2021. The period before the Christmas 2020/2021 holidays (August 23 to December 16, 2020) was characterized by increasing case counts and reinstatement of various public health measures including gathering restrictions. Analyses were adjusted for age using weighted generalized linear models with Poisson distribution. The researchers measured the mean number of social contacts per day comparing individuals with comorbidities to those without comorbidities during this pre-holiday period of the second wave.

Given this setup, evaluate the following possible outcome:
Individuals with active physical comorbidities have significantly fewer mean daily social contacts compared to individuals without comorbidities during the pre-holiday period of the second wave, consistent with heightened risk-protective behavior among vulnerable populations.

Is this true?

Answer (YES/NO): YES